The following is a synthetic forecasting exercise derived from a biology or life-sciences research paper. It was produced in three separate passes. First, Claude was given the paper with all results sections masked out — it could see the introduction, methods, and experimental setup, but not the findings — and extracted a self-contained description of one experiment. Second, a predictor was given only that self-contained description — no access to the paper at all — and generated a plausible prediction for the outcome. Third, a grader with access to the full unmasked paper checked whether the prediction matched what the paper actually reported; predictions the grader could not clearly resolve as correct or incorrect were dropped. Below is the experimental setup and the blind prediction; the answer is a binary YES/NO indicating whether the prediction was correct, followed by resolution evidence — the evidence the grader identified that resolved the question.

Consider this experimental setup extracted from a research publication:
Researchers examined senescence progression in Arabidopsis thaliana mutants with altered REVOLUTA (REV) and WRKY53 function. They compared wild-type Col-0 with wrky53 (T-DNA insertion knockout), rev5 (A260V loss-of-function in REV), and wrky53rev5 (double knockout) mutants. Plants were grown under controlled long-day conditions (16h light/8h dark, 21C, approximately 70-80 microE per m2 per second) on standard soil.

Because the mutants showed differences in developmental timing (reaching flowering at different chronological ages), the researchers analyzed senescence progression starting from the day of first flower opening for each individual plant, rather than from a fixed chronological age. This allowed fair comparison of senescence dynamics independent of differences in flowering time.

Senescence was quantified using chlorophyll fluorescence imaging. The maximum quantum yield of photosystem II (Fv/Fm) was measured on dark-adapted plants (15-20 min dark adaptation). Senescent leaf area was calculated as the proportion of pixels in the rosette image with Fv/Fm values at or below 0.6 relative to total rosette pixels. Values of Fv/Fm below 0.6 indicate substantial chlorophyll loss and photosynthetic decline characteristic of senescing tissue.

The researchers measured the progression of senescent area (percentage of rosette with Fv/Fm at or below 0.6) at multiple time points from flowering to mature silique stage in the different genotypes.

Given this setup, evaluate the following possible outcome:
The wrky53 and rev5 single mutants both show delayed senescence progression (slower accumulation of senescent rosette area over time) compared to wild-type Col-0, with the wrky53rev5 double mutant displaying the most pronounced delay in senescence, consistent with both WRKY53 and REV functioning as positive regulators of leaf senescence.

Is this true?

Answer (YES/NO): NO